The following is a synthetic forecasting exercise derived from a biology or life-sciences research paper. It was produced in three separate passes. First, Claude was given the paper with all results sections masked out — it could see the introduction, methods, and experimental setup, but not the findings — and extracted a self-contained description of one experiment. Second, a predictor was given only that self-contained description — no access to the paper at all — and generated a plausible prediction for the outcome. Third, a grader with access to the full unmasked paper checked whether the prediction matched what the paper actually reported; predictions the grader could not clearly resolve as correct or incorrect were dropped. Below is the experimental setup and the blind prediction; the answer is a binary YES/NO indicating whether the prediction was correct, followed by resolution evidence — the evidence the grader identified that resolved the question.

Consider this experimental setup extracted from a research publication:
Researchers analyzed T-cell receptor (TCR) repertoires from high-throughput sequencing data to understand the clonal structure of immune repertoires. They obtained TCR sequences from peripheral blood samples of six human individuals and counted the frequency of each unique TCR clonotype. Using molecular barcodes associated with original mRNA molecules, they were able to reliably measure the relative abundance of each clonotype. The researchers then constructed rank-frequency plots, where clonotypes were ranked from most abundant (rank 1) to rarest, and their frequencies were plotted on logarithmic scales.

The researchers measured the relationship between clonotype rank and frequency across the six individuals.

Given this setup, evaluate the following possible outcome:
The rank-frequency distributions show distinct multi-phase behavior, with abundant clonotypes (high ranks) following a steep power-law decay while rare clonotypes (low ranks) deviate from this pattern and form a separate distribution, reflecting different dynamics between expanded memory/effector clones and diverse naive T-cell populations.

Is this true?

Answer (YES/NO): NO